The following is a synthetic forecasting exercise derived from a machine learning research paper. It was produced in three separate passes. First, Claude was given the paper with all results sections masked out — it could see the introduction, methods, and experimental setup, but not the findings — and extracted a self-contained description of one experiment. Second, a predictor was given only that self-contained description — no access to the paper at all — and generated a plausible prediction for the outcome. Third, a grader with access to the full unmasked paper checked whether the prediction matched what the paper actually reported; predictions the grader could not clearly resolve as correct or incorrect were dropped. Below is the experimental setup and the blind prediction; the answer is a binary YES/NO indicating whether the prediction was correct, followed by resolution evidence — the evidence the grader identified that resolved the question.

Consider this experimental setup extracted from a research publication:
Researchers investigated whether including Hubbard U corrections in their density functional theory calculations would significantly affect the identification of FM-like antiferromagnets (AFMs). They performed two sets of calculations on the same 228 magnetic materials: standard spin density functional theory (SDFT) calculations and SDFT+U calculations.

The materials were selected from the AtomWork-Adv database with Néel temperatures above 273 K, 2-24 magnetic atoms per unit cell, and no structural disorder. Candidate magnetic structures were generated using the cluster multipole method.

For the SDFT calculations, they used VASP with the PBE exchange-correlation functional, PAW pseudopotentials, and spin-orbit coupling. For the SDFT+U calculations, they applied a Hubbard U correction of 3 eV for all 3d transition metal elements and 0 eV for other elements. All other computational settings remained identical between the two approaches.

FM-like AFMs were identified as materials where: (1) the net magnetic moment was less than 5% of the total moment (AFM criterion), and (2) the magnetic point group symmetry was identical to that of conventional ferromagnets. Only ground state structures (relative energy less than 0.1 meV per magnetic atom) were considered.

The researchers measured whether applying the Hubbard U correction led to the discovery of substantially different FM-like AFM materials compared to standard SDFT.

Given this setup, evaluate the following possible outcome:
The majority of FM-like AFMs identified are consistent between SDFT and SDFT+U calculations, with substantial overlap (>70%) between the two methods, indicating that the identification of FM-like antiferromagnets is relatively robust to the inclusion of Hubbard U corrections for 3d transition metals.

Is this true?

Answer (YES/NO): YES